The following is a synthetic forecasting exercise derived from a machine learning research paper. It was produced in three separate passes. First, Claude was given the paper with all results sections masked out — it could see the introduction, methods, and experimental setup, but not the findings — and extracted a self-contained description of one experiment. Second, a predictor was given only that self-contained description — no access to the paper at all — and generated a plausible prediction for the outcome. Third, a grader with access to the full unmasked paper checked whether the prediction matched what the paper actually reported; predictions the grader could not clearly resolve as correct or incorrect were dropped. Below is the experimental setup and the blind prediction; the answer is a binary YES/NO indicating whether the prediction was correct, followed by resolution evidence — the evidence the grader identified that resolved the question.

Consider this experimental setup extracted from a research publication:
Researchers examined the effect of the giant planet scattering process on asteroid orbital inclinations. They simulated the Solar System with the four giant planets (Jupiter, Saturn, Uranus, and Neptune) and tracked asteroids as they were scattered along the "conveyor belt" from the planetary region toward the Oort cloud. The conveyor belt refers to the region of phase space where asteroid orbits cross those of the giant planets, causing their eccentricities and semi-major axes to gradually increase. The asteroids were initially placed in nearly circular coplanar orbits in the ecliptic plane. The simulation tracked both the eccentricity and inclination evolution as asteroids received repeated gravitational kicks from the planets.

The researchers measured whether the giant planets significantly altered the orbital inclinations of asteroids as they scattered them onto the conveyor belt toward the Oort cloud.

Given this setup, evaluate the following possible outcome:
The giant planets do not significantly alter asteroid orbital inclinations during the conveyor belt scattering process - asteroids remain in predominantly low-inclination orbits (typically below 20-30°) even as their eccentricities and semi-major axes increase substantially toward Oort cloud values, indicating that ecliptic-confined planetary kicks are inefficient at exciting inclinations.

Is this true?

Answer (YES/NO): YES